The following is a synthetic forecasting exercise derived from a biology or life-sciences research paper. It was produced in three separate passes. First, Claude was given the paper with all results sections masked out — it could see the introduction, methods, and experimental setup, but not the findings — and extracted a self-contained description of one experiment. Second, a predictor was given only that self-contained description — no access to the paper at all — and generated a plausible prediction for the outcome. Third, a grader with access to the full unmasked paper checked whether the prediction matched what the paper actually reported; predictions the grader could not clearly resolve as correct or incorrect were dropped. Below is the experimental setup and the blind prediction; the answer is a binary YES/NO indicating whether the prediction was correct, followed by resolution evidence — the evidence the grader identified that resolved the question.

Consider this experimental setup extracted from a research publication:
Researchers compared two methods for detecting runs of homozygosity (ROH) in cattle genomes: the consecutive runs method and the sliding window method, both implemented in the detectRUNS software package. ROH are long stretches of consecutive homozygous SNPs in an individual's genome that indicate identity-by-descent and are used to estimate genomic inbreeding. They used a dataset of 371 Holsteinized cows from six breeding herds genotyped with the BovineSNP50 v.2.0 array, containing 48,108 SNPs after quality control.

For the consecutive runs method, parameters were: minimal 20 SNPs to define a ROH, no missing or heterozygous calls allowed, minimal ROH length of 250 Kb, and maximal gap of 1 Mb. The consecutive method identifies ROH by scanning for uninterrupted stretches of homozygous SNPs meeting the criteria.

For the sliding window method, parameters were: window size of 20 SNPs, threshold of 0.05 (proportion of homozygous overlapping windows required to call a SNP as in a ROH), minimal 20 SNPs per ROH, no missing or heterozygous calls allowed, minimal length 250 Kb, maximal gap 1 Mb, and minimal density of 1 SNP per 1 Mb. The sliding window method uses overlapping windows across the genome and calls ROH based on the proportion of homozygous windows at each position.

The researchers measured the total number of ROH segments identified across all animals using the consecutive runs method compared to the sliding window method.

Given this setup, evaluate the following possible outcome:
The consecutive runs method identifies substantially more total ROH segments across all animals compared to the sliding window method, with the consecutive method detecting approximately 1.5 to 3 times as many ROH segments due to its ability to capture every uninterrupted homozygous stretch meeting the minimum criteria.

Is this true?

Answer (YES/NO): NO